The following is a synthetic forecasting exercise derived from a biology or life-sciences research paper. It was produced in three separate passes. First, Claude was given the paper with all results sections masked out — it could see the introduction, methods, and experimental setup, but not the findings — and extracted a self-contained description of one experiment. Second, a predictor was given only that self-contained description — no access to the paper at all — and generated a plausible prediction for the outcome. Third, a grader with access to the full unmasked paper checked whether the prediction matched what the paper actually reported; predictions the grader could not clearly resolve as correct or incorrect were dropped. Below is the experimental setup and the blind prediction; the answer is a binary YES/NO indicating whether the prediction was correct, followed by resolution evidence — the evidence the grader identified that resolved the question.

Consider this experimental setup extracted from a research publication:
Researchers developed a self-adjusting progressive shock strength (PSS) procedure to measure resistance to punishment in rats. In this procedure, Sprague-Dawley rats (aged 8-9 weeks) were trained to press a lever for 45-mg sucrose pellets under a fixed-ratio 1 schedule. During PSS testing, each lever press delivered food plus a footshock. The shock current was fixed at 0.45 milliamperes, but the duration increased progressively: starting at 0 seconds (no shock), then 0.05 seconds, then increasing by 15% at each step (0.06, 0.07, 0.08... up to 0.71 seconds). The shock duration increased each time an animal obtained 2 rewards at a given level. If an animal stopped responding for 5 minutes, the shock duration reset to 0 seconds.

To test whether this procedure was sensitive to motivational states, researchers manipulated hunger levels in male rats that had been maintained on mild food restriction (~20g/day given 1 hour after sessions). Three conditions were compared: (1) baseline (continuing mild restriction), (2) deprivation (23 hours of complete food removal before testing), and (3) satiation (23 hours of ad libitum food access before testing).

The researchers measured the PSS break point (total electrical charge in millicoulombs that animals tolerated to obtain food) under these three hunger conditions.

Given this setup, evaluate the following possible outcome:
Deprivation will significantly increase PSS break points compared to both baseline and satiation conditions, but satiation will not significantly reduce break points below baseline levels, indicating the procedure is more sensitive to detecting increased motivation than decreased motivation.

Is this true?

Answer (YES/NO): NO